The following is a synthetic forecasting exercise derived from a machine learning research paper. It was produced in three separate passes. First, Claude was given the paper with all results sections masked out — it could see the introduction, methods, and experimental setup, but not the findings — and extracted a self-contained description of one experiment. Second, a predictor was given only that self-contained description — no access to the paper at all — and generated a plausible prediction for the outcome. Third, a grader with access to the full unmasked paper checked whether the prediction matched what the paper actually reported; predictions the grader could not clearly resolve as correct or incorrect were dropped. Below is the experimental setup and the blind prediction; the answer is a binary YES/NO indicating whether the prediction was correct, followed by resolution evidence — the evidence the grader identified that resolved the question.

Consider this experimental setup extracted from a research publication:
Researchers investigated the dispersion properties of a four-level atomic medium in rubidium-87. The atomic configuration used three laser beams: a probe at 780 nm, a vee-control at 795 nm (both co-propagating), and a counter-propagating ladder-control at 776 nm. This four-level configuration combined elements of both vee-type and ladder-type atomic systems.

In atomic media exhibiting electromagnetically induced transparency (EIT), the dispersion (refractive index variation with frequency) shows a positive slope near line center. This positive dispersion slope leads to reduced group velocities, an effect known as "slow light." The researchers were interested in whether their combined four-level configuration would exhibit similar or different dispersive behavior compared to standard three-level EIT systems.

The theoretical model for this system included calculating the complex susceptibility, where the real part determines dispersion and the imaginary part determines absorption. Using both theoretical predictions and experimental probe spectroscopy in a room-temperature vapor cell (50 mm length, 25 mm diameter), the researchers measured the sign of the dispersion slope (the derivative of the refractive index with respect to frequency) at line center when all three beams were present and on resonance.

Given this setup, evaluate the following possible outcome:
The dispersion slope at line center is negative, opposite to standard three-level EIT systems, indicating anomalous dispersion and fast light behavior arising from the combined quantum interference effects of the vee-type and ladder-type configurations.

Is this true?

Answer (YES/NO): YES